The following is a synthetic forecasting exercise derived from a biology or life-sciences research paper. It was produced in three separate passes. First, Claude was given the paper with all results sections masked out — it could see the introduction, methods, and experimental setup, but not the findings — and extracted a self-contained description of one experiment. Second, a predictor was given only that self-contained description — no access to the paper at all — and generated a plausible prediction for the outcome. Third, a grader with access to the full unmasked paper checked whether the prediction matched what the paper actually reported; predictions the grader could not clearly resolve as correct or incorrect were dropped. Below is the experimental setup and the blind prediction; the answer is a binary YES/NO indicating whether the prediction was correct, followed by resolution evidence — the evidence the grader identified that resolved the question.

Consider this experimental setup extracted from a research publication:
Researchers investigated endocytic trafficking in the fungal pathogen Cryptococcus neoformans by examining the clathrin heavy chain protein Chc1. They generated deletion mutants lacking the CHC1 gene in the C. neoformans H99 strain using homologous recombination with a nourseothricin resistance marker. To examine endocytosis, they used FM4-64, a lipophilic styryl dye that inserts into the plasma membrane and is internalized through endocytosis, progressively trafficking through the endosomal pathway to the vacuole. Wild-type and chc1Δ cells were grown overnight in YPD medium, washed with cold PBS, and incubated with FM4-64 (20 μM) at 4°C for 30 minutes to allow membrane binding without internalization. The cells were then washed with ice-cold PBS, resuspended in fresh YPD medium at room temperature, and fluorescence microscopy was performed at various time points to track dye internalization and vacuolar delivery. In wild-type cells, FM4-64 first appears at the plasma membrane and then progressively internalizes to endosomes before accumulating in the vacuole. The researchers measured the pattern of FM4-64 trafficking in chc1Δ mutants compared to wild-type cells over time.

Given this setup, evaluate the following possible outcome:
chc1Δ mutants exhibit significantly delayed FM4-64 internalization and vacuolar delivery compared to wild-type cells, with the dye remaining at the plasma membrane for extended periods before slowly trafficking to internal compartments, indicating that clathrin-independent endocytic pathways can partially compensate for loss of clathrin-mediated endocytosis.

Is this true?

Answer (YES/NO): YES